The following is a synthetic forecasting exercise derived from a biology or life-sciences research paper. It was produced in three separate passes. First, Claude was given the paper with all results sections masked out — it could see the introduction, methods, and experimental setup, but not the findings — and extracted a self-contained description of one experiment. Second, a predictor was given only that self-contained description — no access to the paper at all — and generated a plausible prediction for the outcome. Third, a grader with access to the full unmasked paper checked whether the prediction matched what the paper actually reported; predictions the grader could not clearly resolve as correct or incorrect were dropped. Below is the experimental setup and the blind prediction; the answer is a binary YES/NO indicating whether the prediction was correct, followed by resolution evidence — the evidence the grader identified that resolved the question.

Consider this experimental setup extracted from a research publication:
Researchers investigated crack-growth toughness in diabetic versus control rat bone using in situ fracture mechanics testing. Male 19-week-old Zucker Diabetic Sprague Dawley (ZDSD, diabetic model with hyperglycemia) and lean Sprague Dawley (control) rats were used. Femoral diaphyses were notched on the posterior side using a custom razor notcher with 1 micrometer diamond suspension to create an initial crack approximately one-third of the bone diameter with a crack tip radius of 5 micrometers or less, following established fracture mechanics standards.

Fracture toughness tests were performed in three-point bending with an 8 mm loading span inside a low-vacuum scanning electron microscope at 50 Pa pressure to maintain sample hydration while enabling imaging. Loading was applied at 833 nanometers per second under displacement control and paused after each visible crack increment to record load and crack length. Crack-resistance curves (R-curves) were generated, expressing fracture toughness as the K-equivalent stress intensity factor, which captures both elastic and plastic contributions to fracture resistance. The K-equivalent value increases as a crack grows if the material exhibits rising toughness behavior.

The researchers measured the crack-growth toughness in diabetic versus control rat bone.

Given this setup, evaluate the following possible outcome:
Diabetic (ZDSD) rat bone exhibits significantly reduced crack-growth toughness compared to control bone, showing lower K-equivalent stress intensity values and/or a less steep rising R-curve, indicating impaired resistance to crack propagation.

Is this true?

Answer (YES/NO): NO